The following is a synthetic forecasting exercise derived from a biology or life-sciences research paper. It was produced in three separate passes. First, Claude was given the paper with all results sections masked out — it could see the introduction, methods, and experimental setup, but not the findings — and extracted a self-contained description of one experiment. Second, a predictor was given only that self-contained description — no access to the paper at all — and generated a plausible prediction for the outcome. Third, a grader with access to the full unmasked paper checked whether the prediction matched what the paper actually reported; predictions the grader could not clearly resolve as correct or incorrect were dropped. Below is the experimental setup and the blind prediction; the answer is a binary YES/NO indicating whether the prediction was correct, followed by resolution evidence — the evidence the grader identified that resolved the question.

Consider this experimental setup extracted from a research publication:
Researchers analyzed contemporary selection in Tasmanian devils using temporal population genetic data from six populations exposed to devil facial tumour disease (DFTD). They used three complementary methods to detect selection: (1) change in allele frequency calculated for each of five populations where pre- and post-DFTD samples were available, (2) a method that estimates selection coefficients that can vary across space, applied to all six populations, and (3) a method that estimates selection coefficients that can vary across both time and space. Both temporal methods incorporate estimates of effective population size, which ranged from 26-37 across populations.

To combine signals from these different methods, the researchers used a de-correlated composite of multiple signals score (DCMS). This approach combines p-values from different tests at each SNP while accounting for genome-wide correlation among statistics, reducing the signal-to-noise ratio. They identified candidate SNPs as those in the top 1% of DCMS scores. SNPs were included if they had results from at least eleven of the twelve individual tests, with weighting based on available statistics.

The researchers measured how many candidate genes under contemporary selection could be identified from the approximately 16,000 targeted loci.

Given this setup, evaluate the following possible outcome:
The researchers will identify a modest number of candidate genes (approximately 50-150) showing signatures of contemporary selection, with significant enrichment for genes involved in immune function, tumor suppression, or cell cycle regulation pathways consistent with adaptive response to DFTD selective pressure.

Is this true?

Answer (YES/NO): NO